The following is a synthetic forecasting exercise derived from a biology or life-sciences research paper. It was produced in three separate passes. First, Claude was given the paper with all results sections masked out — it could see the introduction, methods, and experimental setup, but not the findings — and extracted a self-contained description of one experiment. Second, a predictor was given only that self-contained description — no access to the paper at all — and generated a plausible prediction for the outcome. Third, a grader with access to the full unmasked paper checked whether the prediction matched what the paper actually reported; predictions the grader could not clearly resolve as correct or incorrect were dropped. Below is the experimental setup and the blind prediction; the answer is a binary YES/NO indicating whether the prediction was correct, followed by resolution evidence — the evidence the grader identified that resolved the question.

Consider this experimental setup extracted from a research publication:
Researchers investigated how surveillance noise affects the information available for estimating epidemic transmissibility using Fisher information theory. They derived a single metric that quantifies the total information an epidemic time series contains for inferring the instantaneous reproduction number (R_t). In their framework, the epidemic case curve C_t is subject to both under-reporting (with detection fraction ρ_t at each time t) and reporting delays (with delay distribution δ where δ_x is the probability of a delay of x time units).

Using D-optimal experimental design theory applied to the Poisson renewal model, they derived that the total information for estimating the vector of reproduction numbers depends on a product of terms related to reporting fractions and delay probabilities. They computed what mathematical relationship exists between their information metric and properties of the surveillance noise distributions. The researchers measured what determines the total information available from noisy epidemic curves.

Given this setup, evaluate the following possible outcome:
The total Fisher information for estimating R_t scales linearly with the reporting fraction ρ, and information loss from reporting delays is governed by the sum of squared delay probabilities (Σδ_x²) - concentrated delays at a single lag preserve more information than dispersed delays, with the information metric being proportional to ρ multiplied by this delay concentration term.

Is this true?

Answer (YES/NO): NO